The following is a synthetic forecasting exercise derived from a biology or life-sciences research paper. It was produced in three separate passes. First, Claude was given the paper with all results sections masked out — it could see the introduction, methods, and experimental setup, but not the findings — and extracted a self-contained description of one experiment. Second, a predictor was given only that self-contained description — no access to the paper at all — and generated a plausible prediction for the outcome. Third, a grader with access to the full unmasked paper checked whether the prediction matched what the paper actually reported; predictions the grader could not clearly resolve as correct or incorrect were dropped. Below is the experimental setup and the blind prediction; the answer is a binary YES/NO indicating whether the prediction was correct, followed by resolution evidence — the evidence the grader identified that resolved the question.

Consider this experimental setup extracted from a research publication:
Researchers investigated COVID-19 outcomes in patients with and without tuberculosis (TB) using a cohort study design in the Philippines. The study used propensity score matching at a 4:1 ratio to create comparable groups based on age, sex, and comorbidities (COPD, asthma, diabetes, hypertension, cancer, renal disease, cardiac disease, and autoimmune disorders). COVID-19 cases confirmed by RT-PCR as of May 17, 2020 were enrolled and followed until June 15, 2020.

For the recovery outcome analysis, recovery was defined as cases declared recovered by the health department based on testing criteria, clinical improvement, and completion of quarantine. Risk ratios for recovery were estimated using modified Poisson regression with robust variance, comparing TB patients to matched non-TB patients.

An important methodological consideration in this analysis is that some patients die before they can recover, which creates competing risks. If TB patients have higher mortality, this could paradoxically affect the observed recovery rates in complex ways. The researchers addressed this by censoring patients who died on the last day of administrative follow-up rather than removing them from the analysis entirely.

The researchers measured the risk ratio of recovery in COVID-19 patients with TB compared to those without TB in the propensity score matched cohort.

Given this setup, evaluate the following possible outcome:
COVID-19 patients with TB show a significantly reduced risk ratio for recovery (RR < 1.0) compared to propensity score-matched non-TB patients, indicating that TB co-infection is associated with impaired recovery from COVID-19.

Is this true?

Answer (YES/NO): YES